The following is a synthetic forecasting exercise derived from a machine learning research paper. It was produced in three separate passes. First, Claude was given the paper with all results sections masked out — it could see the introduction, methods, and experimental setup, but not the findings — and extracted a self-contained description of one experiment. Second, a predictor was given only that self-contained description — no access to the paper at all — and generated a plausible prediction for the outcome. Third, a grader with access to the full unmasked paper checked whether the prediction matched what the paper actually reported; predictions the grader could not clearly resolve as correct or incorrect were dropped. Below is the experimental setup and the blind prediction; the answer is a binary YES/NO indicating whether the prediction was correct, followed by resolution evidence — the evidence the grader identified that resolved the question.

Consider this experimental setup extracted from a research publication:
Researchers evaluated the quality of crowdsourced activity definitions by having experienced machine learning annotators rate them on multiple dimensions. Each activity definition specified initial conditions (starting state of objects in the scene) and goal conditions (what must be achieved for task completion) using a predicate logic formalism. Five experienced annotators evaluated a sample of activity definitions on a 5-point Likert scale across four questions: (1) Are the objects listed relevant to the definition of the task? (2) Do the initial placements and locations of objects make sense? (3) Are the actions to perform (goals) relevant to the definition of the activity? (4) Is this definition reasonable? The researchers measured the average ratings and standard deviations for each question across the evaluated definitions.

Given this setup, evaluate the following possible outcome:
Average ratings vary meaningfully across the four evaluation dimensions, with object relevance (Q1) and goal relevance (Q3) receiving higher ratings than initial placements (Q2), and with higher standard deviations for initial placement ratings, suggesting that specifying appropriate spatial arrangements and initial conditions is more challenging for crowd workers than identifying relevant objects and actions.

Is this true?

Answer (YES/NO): NO